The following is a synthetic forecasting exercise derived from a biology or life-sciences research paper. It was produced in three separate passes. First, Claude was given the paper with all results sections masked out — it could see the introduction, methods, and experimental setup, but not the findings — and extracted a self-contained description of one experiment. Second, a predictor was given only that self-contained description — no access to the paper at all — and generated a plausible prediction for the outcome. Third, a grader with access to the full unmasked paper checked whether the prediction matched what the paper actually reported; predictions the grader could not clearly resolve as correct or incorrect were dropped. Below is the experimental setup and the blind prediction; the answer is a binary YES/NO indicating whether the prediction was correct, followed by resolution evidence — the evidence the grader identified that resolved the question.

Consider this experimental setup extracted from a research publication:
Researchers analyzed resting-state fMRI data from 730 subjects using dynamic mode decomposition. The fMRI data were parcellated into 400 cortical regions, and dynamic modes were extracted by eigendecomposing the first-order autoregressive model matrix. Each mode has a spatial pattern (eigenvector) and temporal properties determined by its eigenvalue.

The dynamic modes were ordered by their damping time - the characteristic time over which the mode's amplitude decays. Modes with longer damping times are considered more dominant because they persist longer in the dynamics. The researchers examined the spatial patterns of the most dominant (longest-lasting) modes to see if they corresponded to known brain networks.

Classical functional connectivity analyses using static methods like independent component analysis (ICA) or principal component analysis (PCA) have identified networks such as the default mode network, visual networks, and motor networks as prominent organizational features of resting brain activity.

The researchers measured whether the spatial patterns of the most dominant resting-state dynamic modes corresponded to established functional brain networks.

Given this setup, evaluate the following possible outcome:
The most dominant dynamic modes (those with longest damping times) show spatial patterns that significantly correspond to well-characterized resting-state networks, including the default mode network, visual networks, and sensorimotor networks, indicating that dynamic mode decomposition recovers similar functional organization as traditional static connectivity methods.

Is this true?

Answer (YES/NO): YES